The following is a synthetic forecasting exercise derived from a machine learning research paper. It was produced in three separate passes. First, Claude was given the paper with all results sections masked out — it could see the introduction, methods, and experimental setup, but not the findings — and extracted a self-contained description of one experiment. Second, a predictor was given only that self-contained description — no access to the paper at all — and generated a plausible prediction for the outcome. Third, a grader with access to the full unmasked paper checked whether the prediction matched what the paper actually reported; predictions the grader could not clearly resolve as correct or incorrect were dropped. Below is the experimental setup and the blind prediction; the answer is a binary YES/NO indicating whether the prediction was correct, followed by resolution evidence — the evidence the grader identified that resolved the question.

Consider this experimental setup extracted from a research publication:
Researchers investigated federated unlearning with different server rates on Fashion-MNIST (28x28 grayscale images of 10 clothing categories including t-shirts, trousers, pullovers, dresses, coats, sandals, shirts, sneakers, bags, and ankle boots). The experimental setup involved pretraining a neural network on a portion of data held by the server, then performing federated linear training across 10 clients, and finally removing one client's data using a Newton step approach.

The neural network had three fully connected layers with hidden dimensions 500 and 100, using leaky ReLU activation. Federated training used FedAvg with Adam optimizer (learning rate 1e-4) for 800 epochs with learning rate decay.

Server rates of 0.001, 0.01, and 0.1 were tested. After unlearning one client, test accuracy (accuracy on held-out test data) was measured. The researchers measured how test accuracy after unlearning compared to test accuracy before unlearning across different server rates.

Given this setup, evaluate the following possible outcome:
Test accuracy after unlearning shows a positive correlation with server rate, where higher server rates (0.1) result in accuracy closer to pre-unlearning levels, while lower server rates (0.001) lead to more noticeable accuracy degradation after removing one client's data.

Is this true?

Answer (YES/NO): NO